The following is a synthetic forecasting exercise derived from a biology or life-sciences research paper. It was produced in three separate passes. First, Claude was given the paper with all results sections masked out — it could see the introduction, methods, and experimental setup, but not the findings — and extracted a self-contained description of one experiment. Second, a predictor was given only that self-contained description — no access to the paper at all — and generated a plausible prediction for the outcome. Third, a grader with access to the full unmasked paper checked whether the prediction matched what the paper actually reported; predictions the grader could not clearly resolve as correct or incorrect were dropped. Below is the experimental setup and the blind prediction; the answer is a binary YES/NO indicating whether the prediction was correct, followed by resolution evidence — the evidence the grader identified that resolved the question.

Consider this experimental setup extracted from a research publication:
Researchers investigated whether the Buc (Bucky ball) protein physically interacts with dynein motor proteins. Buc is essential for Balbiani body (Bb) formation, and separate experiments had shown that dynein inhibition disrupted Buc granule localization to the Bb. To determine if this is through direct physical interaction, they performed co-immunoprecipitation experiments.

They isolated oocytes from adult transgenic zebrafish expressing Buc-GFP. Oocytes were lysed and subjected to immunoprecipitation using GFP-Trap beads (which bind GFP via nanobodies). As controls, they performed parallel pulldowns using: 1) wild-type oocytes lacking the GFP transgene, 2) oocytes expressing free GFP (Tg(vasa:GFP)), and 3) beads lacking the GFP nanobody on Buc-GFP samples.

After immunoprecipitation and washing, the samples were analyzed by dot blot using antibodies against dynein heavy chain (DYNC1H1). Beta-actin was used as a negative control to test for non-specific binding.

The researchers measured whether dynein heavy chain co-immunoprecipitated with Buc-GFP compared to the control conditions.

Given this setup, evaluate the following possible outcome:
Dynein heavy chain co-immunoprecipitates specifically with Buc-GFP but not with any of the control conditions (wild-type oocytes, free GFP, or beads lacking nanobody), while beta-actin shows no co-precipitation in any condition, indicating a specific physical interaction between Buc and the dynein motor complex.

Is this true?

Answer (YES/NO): YES